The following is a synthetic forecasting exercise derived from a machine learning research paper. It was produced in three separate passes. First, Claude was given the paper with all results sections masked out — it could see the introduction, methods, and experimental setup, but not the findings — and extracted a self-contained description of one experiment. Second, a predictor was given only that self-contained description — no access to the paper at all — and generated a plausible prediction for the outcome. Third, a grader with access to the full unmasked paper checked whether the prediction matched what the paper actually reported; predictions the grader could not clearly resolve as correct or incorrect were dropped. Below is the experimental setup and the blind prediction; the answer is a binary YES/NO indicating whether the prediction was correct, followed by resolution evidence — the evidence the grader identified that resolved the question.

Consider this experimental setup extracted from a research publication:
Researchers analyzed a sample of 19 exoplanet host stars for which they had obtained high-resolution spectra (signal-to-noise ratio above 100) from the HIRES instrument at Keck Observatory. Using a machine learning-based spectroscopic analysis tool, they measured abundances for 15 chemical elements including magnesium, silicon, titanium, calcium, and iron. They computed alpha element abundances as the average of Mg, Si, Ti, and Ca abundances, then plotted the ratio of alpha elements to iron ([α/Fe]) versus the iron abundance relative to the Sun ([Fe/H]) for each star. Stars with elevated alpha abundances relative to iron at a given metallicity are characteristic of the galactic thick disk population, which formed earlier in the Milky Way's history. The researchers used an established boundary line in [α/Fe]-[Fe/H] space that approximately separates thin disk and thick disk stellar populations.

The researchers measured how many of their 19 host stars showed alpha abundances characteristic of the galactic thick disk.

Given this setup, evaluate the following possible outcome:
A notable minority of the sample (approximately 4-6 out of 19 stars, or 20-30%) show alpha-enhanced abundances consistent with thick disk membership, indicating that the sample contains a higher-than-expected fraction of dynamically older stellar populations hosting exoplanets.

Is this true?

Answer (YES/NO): NO